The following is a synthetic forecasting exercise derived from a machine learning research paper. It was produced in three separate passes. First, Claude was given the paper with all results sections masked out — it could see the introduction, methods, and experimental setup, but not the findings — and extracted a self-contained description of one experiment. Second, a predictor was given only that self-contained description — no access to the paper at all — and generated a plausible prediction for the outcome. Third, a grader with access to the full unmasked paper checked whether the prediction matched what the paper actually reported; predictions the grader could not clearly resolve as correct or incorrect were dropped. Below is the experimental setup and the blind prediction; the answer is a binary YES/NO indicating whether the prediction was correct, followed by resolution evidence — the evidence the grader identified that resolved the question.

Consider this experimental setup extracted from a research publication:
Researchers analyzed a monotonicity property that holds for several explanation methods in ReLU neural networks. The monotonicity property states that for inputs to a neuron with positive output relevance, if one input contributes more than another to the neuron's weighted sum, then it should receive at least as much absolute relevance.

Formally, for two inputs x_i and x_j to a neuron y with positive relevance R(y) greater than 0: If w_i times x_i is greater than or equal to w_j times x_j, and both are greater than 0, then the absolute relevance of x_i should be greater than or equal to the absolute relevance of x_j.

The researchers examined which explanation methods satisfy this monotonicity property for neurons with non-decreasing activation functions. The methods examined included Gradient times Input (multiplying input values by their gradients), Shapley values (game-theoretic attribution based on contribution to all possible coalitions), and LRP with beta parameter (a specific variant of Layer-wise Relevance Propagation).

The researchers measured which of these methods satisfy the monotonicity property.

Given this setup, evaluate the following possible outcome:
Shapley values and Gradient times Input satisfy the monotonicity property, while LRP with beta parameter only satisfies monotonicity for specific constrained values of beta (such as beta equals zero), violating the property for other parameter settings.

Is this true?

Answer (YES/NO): NO